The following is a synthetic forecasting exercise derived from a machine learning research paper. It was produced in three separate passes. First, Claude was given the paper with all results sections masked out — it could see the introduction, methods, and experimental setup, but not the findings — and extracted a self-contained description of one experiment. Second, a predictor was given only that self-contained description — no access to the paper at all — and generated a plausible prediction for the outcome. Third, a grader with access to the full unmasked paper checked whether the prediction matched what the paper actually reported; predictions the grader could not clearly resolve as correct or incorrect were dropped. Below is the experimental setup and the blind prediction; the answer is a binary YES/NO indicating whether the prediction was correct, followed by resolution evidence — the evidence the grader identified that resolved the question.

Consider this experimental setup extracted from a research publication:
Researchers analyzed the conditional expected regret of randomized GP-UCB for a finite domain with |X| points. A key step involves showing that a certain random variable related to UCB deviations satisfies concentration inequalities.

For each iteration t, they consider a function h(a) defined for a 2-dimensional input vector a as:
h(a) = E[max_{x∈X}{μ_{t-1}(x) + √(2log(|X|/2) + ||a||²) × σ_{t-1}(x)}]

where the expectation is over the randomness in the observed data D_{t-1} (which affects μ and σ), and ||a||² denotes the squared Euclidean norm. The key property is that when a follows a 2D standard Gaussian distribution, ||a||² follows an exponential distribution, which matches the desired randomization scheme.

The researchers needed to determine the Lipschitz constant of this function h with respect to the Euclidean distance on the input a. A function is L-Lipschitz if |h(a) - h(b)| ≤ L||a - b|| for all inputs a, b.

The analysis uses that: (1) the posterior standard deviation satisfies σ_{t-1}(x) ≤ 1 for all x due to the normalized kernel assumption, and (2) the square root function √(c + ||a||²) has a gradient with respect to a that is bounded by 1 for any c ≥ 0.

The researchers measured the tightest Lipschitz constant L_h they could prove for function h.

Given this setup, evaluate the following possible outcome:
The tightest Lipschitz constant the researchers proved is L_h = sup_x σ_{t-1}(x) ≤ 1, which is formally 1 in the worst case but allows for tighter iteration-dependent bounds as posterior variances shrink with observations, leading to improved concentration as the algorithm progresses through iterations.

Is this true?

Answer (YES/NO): NO